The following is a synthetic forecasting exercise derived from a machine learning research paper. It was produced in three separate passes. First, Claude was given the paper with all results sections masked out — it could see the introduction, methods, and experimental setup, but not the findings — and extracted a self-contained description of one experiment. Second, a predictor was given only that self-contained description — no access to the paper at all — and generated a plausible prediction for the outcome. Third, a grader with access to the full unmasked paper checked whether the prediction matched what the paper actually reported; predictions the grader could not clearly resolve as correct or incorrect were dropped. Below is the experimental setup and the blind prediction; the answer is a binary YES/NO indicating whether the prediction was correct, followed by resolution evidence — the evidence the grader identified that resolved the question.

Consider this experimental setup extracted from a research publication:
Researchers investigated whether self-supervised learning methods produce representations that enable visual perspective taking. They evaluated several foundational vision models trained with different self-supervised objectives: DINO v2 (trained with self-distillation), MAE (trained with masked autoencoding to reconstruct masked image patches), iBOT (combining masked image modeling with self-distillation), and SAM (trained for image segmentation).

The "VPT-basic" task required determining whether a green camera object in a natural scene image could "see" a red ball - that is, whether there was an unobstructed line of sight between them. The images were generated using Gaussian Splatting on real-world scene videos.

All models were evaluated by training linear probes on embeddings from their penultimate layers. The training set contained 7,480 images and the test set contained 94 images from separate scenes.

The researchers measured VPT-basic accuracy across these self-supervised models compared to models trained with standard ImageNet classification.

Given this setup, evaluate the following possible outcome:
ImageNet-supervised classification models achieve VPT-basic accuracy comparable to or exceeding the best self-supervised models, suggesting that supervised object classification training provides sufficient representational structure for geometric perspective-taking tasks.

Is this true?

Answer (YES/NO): NO